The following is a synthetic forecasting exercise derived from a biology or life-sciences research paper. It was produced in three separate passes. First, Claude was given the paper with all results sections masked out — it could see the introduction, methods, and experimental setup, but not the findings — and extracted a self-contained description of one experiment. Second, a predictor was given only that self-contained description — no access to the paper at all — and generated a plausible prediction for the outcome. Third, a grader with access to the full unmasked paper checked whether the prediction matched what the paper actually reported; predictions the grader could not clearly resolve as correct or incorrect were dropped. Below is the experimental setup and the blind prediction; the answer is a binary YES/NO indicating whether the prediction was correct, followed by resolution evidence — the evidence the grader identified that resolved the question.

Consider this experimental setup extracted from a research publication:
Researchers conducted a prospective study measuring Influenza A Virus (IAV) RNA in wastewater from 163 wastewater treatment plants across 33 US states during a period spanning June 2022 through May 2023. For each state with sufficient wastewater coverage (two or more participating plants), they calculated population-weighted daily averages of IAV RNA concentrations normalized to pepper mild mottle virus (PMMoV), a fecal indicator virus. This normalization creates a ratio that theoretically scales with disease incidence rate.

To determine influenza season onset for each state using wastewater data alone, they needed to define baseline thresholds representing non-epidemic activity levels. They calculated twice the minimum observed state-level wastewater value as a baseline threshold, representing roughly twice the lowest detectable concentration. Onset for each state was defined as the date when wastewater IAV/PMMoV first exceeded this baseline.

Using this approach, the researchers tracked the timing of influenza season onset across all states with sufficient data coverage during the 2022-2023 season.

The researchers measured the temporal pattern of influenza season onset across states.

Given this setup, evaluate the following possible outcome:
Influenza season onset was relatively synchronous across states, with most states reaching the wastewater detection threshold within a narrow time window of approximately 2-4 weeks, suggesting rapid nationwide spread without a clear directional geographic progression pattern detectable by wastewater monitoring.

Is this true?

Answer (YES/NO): NO